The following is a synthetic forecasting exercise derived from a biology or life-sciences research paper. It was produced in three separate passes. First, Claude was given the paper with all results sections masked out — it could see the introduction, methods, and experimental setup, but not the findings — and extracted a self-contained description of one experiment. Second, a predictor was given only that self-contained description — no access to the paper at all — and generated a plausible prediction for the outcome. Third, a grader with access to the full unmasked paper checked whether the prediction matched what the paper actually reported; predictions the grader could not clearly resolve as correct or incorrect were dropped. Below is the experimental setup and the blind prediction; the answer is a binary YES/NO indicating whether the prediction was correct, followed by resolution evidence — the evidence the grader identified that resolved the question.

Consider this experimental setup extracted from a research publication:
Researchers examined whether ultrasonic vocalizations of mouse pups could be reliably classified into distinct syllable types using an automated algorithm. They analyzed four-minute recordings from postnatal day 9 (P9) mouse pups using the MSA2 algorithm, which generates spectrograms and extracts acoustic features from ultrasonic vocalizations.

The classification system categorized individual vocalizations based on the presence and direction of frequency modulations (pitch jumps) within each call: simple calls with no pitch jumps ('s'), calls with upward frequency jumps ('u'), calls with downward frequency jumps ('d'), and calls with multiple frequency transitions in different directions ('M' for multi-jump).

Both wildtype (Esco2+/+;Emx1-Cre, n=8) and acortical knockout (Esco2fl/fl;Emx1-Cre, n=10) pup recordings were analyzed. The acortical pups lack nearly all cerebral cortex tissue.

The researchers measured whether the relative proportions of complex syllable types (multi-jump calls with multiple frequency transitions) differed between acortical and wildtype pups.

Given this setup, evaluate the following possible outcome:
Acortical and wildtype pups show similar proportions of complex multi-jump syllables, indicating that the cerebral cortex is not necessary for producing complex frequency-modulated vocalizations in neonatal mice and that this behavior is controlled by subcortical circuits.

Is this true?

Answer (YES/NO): YES